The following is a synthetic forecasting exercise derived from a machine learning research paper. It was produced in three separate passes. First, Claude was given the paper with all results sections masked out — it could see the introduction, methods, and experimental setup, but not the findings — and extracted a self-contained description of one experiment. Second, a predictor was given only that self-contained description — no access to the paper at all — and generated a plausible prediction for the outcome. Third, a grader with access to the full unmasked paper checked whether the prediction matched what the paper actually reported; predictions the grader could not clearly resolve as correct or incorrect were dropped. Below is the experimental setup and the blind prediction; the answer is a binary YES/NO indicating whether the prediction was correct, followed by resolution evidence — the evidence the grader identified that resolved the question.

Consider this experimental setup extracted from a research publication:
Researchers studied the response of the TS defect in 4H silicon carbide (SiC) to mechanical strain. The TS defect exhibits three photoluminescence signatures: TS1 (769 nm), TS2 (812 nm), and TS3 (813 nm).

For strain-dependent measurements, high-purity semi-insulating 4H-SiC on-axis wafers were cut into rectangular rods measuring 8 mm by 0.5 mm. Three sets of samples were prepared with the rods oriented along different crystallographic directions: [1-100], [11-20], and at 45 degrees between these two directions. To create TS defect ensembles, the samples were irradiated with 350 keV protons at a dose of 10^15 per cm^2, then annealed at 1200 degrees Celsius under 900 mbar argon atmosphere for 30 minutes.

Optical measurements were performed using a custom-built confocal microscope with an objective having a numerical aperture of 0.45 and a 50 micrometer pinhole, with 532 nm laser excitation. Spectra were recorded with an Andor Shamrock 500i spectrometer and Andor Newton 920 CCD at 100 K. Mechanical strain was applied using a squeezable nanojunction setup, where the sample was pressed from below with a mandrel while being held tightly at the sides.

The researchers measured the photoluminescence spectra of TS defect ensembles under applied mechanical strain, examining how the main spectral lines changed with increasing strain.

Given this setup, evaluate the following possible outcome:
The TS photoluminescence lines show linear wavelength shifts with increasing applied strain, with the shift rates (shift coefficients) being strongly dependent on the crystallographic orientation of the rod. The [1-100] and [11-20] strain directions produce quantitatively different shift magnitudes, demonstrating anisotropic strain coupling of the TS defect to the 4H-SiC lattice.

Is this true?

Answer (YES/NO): YES